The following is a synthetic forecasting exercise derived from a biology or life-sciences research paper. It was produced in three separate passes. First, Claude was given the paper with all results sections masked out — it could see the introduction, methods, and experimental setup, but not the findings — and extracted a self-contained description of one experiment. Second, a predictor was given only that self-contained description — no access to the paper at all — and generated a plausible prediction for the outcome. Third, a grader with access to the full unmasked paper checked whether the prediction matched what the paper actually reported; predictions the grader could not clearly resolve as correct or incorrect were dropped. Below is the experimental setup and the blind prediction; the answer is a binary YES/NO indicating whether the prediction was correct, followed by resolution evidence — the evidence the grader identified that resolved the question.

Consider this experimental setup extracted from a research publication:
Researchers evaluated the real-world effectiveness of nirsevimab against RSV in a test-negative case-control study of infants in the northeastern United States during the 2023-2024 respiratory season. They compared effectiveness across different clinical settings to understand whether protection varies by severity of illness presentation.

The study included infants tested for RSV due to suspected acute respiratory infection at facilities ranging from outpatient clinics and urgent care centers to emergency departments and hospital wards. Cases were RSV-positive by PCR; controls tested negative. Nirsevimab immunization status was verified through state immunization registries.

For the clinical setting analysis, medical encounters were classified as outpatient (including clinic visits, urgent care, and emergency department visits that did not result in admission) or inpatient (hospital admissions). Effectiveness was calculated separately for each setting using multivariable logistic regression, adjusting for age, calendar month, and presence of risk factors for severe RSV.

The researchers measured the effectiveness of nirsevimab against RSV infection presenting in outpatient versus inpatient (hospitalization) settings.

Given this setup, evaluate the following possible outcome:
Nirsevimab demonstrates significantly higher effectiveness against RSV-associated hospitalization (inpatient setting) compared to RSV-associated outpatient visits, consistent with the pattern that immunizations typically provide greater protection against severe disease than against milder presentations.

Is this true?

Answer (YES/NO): NO